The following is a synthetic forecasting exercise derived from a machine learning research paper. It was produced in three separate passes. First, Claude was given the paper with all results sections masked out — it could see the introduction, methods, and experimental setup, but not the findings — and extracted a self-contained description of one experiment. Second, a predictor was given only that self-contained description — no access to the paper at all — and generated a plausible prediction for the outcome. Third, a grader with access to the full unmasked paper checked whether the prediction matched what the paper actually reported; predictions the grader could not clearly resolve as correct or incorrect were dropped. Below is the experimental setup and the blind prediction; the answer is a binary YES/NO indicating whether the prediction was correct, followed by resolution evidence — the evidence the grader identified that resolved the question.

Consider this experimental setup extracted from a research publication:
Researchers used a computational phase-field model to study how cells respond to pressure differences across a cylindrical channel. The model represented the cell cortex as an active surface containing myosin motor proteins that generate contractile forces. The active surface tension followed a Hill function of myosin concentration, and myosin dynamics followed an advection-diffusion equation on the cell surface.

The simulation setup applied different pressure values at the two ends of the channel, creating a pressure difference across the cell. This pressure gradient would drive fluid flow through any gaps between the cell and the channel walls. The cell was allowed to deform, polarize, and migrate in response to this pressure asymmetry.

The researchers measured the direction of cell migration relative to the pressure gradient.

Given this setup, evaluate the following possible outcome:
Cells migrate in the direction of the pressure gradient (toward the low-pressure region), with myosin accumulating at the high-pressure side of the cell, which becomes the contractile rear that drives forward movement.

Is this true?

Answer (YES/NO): YES